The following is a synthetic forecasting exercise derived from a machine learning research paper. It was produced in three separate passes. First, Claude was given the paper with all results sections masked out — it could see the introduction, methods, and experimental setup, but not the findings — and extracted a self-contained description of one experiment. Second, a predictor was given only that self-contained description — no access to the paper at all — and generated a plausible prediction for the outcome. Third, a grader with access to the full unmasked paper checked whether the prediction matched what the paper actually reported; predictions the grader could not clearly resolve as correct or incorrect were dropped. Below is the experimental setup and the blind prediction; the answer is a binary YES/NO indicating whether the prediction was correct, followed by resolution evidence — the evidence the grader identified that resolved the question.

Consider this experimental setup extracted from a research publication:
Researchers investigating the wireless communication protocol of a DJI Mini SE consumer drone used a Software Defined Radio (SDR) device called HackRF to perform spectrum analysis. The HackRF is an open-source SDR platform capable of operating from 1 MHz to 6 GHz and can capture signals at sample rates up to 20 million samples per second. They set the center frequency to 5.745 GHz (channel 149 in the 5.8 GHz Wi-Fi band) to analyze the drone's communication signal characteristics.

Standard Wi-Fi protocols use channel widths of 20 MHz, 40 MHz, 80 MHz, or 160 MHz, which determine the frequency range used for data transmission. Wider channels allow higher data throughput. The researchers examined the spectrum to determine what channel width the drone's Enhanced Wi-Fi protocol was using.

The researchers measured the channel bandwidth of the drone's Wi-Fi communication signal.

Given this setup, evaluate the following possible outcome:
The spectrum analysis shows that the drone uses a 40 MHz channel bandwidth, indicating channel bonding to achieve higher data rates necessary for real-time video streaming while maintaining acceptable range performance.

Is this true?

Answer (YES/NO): NO